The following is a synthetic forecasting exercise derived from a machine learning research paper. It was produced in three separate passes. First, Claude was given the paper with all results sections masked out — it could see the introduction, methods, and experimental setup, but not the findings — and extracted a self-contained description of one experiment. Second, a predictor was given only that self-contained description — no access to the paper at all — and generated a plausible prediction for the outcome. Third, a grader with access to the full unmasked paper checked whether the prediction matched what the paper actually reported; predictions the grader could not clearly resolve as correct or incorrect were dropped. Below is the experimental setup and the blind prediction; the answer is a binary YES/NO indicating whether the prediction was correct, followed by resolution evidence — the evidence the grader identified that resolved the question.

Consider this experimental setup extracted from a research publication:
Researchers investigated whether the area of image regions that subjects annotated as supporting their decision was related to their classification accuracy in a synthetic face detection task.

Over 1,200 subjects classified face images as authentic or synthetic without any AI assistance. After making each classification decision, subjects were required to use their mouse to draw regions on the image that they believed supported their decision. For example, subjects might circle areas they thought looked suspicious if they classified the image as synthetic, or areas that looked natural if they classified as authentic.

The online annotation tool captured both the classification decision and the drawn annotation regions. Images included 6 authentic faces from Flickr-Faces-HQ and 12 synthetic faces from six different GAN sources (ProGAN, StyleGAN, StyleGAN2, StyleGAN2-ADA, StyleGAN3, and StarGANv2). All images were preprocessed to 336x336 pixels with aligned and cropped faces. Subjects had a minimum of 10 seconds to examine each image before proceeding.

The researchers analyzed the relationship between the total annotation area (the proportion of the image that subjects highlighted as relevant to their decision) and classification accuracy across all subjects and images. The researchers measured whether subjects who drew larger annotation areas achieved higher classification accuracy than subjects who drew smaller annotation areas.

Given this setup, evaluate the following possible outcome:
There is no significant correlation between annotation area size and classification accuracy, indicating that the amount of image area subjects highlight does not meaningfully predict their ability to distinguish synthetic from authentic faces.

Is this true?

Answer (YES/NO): YES